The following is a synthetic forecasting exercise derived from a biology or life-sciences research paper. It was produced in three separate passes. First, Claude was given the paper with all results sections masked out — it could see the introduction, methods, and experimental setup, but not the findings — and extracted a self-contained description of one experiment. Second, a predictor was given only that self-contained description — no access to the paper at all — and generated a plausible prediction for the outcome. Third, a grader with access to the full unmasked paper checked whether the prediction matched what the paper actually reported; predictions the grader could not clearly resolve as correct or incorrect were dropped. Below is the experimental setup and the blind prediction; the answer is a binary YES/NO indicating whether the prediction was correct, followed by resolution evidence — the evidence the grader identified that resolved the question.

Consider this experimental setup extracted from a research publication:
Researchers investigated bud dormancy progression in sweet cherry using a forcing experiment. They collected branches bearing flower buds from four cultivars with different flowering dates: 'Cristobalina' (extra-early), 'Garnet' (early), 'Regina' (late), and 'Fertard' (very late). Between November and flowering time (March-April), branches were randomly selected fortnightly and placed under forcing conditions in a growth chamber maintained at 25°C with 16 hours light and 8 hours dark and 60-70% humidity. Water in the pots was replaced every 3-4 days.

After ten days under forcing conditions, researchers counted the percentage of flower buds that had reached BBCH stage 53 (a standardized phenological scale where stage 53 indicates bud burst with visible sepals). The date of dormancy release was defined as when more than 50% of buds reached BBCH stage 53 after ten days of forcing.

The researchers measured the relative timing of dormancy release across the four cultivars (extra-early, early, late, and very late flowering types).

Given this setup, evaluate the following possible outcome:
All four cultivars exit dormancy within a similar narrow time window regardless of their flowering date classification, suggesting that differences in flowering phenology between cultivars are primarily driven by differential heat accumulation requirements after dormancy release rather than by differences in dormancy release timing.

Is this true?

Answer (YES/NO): NO